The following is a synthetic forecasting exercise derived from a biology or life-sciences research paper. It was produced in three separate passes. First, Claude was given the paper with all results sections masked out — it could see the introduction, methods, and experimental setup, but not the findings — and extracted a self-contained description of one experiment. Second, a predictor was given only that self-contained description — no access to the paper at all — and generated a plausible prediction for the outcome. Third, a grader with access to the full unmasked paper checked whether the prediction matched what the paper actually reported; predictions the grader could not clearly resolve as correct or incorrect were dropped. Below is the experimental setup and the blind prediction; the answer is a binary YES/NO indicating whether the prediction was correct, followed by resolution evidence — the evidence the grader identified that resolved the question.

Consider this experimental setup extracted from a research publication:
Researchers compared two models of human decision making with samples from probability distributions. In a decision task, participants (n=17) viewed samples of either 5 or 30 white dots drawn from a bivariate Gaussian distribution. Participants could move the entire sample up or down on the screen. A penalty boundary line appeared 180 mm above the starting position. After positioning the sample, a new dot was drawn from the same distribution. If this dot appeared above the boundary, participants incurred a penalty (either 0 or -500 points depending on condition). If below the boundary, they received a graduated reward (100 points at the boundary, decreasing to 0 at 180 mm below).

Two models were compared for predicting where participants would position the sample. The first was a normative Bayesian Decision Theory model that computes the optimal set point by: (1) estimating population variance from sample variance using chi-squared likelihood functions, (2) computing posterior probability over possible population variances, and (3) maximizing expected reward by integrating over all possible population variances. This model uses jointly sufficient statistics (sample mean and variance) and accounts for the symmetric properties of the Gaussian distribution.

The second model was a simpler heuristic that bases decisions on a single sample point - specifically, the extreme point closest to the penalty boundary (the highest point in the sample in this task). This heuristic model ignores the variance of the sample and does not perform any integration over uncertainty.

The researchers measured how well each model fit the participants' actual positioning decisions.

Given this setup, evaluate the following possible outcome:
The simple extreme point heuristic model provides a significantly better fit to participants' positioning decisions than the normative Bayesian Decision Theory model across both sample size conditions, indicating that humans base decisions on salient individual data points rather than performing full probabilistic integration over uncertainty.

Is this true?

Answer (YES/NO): YES